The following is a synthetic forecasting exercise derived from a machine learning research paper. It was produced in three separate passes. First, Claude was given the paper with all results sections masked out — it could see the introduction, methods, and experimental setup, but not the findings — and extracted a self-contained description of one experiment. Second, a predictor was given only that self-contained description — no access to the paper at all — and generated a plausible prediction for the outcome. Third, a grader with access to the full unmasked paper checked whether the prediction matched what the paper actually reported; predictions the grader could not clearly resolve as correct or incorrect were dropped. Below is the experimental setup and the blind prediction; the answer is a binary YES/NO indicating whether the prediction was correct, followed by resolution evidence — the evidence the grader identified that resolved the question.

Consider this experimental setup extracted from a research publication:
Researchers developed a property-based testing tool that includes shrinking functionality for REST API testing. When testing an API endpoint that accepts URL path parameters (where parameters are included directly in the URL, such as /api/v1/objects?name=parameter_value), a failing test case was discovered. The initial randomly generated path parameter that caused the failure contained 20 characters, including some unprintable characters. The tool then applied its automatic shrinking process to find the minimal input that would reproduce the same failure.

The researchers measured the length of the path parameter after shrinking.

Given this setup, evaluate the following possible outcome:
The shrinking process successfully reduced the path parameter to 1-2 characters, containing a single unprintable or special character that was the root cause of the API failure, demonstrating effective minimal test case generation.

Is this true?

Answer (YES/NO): YES